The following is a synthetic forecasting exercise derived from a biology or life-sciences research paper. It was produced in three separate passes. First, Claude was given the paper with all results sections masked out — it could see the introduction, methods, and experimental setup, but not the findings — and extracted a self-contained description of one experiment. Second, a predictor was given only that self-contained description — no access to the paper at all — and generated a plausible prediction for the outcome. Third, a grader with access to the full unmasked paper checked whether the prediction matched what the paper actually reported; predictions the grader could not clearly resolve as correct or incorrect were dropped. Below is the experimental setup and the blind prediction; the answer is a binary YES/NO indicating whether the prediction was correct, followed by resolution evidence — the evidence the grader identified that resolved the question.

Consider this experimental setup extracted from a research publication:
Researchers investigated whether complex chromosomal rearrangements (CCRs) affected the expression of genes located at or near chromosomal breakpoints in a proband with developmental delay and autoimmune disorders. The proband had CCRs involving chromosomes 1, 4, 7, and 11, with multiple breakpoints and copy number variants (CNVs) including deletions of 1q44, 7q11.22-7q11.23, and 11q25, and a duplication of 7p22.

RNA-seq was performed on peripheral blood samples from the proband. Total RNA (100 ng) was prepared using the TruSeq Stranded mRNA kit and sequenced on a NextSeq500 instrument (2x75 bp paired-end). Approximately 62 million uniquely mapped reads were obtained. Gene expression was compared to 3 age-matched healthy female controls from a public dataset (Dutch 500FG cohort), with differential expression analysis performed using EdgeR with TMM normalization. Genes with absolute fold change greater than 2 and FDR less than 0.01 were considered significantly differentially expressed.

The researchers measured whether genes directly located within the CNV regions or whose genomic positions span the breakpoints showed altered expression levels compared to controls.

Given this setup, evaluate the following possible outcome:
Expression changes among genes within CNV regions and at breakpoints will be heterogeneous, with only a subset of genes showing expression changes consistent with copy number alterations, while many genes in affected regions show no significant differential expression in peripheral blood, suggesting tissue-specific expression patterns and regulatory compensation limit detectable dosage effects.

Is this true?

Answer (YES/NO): YES